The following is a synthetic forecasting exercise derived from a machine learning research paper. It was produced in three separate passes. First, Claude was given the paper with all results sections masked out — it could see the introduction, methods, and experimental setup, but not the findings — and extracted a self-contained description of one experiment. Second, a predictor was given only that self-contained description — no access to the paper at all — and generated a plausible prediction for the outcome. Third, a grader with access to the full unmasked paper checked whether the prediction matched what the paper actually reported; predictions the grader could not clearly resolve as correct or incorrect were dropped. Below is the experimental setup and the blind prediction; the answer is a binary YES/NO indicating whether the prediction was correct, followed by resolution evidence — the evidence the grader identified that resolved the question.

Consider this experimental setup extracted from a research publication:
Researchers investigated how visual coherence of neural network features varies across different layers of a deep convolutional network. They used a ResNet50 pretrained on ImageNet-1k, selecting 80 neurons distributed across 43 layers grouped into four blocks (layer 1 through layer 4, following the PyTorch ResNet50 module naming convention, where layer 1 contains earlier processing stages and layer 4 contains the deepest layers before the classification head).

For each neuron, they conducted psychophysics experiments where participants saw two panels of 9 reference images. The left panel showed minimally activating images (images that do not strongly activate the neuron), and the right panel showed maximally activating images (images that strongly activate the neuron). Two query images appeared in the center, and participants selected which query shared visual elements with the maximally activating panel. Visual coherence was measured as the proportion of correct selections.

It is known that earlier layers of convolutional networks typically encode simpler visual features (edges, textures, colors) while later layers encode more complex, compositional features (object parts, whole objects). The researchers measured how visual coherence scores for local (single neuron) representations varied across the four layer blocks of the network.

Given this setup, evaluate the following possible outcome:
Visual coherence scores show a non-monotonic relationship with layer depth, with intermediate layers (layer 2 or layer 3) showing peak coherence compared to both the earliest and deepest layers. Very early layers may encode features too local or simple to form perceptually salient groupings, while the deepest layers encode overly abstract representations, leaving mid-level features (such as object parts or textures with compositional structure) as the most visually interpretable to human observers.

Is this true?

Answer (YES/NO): NO